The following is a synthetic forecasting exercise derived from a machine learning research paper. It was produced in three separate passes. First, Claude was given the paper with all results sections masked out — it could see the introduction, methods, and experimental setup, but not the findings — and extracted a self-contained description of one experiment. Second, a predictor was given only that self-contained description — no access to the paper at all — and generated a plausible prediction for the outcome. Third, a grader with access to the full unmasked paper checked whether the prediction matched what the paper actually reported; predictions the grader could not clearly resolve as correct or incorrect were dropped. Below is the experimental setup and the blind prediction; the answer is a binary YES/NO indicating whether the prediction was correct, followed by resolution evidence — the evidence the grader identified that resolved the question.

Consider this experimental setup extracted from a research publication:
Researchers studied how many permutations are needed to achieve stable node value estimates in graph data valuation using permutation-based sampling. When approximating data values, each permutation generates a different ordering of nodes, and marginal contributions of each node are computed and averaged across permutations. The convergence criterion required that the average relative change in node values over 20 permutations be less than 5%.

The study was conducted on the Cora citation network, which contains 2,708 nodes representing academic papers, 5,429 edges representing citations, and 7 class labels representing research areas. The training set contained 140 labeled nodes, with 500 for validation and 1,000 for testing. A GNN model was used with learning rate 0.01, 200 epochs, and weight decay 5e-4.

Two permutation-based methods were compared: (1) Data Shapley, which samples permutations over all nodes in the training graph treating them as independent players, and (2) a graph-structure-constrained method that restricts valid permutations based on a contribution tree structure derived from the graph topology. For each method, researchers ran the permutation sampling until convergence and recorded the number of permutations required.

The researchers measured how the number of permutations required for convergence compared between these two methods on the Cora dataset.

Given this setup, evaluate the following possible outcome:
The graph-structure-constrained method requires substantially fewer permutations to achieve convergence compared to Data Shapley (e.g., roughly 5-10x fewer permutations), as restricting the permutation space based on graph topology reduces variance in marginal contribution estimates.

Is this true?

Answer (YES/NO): NO